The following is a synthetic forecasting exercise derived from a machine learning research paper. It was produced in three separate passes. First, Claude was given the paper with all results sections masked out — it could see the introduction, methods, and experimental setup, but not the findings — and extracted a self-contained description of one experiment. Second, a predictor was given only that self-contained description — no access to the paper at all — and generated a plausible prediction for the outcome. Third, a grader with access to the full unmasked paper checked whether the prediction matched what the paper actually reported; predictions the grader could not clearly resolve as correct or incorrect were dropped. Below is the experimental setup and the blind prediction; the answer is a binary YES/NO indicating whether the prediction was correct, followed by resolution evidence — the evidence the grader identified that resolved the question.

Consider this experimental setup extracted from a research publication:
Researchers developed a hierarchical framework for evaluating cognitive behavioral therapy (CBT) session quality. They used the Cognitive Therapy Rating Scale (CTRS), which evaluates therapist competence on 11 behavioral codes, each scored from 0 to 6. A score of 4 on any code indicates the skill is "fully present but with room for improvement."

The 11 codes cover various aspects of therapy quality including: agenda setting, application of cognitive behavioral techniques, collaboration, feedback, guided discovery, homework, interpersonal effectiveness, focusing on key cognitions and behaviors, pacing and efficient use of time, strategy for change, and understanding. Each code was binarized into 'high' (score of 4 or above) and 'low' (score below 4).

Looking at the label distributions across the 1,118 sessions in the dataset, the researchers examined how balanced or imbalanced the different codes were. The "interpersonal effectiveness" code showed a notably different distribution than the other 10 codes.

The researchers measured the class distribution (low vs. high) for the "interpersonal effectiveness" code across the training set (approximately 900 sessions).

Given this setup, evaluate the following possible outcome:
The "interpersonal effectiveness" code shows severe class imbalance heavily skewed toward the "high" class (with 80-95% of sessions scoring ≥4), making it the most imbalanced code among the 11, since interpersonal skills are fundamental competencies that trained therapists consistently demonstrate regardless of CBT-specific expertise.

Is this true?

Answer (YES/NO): NO